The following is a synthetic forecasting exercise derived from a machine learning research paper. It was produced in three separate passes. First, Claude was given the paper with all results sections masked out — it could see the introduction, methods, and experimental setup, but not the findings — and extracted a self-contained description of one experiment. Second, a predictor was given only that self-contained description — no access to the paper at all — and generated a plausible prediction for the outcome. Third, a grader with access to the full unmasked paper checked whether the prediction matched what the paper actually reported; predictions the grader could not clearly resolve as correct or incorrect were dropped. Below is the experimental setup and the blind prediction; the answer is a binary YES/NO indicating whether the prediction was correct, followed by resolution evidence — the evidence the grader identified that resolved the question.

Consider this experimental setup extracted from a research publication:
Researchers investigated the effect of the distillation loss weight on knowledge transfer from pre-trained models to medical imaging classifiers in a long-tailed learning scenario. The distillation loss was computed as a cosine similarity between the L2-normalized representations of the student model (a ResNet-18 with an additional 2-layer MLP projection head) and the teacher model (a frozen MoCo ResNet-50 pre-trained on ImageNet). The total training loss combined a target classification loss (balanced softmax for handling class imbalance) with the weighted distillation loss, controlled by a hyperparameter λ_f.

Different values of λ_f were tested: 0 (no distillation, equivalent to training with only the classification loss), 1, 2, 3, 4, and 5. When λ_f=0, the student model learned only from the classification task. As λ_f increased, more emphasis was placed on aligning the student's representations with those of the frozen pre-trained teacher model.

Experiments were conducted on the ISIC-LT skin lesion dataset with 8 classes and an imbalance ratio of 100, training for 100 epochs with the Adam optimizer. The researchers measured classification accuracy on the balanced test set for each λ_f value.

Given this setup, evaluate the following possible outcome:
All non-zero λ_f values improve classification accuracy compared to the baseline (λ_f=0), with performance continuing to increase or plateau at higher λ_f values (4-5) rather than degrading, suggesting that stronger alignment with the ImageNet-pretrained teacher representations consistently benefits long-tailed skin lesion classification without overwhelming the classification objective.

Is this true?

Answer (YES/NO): NO